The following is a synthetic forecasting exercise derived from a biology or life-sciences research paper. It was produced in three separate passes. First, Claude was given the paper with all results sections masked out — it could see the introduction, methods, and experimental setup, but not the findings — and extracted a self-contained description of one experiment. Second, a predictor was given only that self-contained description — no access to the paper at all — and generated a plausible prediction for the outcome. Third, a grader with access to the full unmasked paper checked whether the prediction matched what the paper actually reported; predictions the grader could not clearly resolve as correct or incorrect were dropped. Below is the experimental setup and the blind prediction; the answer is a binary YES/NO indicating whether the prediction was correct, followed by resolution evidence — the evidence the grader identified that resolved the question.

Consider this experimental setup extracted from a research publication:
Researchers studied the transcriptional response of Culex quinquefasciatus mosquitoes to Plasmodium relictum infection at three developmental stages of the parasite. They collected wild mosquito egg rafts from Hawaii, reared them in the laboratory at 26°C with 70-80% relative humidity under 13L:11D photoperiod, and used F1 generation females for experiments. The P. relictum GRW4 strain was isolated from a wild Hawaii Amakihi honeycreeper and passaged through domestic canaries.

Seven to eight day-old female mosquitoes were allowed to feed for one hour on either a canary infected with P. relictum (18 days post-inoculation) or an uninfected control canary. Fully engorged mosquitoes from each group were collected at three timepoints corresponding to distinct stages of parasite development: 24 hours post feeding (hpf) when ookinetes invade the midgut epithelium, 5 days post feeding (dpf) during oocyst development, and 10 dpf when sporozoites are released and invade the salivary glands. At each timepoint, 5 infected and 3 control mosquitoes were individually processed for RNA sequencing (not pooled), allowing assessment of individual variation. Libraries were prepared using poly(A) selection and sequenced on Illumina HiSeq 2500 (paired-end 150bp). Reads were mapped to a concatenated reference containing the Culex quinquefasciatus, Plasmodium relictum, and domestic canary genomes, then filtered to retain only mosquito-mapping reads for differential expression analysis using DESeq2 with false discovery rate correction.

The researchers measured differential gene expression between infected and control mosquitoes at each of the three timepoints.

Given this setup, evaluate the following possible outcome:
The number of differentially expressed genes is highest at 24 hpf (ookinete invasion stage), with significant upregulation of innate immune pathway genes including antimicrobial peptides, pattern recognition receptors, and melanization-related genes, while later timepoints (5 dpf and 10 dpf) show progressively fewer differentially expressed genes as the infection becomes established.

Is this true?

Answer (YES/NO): NO